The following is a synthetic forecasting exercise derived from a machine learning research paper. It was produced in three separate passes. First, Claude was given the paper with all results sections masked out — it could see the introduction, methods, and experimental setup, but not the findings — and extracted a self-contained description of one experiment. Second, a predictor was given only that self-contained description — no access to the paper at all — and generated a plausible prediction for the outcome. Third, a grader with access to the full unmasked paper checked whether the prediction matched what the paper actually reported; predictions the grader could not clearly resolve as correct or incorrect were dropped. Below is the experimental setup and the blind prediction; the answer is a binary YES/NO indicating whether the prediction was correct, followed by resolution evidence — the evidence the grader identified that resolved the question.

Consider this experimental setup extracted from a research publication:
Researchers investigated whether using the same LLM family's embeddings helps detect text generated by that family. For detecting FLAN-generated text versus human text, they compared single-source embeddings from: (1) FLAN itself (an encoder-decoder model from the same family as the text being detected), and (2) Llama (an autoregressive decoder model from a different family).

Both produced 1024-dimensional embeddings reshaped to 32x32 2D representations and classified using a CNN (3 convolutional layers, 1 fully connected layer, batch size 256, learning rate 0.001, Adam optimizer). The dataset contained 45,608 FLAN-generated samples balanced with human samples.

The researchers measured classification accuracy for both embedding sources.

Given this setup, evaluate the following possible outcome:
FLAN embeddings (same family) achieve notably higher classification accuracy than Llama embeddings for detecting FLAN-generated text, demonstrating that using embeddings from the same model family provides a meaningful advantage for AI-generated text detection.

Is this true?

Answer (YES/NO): NO